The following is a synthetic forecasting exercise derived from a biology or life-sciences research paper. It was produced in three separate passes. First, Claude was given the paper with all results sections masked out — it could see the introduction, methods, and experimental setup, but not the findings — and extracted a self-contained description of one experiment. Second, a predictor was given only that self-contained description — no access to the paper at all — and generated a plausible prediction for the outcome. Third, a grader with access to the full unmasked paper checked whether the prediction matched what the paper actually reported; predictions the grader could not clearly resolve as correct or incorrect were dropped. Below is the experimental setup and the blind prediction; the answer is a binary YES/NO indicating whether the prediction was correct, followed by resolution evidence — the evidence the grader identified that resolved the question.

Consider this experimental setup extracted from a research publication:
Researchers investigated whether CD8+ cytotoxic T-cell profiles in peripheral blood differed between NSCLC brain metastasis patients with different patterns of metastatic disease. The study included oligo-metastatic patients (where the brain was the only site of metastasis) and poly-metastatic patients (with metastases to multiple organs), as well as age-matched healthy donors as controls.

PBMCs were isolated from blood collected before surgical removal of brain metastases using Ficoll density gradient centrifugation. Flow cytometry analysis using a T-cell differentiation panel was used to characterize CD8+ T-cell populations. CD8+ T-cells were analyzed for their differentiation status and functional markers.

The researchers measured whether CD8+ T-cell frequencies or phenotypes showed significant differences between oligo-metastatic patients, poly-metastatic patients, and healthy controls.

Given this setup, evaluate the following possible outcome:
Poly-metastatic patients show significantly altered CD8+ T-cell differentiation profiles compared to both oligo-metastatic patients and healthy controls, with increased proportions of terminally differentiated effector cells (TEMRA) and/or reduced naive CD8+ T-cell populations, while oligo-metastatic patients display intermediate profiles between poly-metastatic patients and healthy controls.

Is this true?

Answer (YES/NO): NO